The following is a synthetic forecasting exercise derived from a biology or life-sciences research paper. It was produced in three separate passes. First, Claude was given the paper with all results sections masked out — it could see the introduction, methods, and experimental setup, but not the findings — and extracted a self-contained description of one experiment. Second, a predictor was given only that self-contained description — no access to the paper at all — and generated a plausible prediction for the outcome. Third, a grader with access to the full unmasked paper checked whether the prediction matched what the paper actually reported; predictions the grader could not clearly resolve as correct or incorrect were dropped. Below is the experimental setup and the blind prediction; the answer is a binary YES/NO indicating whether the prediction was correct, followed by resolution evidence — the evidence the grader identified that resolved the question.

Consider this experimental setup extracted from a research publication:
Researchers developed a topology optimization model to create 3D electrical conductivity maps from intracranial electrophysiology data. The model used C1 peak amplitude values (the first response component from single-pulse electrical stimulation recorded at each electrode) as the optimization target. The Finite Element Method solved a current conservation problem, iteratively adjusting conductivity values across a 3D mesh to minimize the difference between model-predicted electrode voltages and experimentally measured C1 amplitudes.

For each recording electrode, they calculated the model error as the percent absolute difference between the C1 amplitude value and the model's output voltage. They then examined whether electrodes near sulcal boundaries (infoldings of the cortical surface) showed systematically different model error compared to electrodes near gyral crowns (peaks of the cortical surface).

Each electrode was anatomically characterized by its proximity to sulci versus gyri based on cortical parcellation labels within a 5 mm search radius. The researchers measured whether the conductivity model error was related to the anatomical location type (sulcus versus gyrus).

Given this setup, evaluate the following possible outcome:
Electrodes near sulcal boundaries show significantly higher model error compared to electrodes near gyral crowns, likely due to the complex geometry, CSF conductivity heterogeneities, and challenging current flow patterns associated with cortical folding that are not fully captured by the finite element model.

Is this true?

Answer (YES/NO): YES